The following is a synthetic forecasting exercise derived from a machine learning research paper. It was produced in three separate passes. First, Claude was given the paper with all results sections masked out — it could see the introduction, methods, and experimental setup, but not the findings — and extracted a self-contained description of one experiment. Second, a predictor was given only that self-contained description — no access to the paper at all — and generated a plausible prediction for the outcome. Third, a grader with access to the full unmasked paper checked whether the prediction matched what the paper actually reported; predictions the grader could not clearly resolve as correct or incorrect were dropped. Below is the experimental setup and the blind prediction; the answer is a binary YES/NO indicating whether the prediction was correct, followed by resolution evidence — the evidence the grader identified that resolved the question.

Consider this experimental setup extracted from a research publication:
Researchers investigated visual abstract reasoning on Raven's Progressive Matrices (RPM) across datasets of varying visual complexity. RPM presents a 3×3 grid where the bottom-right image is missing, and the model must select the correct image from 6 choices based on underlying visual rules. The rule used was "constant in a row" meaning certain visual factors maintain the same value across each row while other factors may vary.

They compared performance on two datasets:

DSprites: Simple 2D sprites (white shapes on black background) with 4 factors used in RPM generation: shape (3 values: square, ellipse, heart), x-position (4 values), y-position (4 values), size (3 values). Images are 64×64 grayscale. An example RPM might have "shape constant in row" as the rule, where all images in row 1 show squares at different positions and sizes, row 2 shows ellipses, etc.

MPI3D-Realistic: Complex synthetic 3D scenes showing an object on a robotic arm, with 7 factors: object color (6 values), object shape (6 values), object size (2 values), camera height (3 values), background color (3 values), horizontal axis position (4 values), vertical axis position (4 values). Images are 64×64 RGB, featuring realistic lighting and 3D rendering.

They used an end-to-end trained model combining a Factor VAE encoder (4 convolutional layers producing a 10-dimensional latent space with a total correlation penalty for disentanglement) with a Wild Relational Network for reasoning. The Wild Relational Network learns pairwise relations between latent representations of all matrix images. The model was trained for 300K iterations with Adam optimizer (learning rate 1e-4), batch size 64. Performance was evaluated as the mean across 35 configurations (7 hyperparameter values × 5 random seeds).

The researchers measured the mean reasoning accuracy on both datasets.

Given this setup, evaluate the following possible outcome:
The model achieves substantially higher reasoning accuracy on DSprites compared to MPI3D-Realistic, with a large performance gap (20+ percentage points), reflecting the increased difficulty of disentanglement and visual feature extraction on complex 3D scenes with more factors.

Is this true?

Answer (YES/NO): YES